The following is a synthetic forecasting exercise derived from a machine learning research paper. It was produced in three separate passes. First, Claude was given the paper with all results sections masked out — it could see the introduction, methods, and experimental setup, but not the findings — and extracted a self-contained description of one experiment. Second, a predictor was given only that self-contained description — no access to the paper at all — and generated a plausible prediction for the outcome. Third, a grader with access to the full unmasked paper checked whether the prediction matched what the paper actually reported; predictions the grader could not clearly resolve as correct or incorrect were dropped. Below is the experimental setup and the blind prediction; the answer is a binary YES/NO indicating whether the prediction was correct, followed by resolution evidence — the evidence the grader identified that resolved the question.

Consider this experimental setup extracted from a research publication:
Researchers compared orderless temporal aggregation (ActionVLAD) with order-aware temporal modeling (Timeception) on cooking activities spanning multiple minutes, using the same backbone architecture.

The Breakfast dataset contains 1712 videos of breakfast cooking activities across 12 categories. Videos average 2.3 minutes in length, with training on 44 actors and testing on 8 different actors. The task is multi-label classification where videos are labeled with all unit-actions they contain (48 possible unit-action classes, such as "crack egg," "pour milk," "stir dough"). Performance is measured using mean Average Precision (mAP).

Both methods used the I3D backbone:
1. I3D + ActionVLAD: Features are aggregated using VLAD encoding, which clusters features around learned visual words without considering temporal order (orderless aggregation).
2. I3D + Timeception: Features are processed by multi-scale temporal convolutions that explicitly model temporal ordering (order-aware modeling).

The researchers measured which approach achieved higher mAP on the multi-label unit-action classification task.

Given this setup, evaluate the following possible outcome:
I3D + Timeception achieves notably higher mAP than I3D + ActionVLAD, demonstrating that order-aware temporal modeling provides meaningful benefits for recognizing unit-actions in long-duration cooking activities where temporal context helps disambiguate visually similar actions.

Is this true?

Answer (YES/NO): NO